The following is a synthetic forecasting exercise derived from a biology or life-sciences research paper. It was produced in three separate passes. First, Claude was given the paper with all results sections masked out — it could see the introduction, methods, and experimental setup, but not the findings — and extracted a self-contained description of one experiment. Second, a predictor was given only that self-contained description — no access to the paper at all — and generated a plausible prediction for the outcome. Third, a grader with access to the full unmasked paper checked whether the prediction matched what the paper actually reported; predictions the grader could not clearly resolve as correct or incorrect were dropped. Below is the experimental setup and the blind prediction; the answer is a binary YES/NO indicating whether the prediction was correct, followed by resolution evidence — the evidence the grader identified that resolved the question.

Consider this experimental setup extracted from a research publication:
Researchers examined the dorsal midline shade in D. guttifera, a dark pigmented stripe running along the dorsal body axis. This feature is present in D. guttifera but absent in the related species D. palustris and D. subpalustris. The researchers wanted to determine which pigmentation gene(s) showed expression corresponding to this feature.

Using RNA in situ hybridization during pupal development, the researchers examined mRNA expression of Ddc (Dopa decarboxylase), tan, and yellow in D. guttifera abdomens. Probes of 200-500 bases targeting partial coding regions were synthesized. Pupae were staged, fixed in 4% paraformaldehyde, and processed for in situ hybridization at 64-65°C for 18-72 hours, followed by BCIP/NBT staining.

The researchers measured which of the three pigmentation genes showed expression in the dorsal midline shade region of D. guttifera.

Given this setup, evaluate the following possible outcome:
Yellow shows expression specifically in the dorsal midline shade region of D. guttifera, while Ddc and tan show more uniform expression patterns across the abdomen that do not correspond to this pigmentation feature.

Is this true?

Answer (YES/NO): NO